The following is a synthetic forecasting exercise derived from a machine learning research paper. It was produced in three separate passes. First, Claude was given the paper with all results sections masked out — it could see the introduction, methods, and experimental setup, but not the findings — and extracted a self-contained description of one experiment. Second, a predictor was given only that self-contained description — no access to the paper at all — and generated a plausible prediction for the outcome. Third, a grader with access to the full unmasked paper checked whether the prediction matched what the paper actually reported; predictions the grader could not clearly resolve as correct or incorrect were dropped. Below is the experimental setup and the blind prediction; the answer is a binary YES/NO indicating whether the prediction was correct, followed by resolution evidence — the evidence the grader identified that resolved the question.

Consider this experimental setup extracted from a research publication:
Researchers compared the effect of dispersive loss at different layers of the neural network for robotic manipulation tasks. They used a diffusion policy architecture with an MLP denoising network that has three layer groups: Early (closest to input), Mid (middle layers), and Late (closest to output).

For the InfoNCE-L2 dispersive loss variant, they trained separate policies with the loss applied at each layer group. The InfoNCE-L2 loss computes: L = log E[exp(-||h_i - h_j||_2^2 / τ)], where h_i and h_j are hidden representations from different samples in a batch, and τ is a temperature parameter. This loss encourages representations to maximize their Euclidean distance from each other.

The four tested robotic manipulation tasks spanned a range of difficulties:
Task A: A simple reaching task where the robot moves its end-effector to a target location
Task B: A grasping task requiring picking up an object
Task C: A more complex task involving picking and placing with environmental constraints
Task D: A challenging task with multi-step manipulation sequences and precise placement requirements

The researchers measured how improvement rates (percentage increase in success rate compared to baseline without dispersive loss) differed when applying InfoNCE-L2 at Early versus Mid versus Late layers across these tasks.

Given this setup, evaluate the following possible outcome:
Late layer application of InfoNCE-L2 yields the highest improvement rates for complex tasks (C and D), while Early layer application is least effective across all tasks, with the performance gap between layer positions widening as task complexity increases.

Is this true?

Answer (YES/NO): NO